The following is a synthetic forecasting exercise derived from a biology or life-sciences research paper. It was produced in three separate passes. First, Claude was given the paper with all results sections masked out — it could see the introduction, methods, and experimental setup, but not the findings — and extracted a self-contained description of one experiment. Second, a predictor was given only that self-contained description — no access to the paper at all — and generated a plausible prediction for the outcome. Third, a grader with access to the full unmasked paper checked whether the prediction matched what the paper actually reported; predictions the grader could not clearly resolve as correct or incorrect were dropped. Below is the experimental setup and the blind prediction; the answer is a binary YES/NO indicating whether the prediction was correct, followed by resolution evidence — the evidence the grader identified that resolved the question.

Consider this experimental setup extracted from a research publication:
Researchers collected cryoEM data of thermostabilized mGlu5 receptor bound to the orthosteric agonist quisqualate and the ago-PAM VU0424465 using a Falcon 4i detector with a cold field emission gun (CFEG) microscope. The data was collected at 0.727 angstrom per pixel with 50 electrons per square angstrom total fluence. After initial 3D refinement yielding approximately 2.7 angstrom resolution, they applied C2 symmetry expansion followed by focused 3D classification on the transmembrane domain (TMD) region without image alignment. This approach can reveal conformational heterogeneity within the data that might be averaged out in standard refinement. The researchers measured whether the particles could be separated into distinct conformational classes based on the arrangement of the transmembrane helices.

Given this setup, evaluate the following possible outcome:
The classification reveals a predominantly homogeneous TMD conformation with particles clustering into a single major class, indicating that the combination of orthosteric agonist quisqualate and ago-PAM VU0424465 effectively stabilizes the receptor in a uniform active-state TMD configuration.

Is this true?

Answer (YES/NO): NO